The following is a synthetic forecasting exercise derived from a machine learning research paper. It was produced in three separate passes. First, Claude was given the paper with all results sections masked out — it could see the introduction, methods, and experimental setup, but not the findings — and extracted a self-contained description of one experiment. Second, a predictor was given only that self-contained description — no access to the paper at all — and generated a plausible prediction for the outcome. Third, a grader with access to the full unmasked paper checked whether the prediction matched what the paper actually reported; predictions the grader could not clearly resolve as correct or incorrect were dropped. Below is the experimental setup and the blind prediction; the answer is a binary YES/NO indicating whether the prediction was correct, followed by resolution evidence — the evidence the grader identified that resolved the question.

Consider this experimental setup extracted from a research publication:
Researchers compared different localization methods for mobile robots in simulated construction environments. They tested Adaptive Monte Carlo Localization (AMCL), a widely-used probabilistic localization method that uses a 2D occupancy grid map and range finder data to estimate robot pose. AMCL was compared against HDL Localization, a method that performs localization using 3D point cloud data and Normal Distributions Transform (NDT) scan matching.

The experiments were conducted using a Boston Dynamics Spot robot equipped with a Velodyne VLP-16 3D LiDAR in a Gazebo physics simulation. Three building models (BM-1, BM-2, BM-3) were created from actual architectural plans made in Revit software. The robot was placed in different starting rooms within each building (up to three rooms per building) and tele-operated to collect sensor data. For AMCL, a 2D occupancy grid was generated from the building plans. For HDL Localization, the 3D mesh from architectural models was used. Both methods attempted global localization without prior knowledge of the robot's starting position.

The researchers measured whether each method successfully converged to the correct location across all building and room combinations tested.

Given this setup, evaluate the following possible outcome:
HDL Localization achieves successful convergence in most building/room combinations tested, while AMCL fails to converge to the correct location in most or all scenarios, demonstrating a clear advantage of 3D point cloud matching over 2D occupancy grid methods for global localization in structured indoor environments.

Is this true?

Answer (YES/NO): NO